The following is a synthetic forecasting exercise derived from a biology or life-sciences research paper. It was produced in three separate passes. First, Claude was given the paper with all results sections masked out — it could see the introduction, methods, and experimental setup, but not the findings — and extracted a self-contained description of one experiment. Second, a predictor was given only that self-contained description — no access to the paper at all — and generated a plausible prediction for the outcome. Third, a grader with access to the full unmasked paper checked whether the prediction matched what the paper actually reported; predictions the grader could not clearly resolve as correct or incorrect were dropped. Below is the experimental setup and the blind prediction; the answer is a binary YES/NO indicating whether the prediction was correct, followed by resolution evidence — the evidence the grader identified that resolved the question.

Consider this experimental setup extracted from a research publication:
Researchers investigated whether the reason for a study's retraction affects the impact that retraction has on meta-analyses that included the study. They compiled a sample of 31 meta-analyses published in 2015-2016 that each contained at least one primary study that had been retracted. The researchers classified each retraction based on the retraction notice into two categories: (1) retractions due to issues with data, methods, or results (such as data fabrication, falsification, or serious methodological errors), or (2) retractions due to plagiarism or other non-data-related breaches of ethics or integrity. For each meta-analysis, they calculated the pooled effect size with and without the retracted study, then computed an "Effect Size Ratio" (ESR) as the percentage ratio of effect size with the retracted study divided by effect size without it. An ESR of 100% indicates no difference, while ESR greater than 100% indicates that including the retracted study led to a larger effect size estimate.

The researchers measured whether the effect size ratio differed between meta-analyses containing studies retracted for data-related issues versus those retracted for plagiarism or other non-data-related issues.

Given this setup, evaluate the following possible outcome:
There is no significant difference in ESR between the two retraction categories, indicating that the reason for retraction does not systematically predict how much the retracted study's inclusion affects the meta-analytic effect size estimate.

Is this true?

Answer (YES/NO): NO